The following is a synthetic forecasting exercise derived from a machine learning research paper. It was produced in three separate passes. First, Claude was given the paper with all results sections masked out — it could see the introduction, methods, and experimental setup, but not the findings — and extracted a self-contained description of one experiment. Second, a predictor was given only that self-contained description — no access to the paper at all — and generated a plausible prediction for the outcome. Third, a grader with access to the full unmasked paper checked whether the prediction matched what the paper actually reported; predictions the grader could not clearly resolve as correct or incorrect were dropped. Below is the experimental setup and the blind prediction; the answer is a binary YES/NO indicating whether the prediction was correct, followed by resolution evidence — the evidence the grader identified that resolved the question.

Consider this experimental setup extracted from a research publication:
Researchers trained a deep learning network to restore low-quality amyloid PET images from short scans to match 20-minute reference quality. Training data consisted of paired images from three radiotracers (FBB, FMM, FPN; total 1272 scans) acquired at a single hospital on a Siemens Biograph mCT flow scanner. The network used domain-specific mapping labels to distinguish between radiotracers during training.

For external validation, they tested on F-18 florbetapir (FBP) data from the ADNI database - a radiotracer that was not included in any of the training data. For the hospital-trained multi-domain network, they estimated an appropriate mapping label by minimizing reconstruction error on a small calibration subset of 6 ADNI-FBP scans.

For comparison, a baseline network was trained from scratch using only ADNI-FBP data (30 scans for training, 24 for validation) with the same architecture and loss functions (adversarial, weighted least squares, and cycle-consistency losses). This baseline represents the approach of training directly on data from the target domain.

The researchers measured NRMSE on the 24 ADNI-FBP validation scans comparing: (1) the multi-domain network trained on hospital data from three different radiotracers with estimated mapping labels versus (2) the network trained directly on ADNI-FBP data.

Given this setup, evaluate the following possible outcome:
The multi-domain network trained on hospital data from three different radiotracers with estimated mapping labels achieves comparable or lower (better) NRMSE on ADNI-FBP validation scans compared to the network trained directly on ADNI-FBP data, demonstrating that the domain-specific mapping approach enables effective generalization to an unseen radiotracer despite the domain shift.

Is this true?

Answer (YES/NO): YES